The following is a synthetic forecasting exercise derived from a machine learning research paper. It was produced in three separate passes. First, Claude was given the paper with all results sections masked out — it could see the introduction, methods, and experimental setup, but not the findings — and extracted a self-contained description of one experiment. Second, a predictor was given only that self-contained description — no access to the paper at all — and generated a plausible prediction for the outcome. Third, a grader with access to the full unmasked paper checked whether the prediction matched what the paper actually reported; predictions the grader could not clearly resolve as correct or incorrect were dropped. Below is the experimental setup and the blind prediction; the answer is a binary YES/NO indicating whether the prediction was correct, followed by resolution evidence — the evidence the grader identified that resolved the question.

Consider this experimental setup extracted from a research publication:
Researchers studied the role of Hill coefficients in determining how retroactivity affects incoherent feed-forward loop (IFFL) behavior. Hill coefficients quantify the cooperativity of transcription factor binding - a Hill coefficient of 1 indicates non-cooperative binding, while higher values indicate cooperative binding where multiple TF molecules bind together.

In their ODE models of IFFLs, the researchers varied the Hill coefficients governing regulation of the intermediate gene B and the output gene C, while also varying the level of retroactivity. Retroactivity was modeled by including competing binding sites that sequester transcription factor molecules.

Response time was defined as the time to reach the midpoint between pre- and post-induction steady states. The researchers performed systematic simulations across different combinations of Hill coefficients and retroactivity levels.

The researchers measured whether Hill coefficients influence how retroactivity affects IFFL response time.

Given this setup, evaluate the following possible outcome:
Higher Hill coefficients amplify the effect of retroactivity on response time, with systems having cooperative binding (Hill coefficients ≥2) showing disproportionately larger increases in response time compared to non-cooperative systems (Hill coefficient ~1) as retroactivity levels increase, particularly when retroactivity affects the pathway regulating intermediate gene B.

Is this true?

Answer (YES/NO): NO